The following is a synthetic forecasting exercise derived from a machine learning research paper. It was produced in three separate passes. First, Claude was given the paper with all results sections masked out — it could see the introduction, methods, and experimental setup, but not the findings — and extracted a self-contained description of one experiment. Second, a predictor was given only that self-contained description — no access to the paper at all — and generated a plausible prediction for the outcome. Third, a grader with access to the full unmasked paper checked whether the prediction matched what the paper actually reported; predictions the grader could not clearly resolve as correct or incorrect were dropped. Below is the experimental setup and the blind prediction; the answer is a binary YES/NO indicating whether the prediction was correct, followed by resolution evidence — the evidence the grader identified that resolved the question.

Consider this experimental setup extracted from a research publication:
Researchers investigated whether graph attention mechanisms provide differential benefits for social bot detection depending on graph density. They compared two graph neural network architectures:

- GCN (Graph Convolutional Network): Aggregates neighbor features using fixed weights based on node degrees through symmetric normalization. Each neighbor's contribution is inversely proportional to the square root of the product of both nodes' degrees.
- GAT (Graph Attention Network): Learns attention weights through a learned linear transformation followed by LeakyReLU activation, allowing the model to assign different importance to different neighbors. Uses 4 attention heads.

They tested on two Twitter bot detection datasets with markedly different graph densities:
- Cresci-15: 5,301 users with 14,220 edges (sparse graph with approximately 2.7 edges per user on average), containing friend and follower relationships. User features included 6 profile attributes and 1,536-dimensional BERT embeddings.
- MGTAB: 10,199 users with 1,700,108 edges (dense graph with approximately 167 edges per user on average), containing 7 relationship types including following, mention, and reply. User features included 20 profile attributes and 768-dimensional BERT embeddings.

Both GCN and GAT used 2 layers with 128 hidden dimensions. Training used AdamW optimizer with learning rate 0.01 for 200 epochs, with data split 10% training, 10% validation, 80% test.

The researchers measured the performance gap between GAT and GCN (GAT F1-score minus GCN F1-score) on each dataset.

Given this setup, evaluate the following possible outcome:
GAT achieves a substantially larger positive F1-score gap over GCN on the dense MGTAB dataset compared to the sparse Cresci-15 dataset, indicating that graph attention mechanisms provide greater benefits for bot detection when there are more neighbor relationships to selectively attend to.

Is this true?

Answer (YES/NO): NO